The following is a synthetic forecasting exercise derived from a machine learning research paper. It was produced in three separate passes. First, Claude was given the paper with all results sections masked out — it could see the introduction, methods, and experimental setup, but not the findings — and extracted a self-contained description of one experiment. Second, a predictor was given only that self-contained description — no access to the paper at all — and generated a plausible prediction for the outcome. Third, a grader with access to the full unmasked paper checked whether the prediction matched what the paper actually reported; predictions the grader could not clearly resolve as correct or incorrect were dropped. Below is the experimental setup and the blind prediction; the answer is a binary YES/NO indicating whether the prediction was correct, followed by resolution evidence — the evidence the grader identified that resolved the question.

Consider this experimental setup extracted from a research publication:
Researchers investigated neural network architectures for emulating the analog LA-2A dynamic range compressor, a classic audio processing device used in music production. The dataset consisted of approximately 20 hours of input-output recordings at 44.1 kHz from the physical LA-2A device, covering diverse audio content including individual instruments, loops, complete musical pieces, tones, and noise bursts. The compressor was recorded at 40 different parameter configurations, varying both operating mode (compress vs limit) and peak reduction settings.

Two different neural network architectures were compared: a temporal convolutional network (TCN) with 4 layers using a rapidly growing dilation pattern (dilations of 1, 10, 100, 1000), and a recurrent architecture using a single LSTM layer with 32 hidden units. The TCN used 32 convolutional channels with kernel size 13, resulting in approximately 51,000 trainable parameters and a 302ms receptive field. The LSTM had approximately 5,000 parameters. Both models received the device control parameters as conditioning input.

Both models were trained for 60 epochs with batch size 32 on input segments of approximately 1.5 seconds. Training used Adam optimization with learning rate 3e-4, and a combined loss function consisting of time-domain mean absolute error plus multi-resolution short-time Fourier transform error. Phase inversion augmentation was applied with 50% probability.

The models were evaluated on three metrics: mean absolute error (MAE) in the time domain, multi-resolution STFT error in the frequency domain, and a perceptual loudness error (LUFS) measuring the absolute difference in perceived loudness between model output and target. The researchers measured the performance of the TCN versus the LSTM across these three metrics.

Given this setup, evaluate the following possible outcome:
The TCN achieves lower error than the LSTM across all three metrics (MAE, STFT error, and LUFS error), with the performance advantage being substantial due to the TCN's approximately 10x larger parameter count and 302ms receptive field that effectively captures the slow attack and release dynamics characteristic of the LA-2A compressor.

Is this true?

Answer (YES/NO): NO